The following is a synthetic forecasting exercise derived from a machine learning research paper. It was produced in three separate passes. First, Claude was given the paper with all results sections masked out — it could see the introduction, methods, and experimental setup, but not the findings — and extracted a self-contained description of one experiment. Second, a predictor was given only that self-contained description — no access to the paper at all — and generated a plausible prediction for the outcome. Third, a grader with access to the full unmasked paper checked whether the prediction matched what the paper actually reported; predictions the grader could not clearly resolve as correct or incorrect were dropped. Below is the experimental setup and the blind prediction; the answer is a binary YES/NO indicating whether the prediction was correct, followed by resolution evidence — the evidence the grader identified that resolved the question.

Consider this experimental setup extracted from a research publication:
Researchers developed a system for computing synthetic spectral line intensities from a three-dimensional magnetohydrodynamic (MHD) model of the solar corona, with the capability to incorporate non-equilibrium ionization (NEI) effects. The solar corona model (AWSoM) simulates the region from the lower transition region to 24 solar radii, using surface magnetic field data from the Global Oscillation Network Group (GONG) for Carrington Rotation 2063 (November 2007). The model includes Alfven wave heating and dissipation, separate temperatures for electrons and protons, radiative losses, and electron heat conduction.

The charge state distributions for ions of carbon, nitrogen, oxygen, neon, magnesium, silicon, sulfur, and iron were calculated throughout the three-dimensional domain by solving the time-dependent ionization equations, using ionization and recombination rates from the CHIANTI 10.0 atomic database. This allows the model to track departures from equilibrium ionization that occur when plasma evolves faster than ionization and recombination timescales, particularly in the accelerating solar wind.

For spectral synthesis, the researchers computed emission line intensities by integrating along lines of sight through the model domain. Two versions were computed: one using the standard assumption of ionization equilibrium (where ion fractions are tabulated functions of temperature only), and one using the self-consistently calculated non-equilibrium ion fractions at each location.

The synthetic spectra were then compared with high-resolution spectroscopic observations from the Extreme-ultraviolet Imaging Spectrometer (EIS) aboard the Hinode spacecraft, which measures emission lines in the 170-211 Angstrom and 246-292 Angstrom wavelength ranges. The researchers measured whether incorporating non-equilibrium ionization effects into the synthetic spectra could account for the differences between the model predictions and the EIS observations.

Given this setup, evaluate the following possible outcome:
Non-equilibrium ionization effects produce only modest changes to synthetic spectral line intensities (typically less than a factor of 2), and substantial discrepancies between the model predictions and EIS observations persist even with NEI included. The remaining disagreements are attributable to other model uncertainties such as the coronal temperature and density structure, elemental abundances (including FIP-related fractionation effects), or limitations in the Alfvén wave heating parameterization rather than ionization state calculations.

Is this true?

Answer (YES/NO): YES